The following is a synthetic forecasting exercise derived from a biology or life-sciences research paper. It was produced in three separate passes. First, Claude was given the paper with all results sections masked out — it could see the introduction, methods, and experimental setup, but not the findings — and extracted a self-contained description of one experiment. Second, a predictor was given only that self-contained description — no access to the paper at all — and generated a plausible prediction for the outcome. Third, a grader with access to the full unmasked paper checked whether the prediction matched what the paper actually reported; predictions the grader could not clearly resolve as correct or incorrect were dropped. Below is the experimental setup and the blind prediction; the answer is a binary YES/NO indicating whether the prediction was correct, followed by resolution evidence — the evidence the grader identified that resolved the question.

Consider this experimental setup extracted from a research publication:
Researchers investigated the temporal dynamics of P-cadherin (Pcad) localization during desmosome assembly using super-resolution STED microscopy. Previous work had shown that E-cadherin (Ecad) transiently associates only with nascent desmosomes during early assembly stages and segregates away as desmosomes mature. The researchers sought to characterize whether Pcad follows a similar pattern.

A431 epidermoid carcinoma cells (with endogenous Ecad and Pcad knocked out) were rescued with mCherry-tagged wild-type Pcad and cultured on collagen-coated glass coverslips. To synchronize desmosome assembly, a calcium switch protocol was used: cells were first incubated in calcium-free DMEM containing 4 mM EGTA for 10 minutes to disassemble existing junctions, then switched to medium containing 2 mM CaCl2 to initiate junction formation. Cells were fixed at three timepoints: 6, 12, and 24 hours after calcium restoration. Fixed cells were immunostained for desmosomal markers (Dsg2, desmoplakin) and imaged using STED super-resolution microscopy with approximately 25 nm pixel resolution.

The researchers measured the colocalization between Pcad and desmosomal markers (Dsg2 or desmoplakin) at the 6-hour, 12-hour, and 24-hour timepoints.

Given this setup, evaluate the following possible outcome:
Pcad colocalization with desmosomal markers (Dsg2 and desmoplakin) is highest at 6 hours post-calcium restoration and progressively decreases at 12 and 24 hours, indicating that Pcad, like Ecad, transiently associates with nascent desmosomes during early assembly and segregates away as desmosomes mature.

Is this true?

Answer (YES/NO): NO